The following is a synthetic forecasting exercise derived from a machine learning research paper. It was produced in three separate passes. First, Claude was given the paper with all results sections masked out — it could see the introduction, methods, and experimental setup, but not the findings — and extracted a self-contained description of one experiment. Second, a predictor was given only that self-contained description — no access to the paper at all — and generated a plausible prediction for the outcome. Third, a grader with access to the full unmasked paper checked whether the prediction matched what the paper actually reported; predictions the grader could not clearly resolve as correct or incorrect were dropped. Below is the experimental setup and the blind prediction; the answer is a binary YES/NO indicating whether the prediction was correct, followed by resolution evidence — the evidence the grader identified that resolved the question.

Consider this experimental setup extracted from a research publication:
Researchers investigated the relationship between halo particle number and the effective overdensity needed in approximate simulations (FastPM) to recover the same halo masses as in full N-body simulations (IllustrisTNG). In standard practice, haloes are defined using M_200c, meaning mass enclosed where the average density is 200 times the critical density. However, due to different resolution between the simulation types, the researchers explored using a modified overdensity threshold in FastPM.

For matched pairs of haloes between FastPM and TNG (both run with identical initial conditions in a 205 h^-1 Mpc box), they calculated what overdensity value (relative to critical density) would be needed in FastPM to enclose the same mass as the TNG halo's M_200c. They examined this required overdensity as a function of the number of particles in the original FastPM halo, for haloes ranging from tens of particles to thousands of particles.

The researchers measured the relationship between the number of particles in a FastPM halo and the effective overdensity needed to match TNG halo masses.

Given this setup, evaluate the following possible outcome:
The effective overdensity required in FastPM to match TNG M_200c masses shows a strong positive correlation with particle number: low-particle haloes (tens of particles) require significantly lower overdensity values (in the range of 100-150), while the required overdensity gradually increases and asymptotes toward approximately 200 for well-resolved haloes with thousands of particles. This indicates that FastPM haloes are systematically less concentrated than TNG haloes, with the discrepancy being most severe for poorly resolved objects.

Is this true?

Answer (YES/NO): NO